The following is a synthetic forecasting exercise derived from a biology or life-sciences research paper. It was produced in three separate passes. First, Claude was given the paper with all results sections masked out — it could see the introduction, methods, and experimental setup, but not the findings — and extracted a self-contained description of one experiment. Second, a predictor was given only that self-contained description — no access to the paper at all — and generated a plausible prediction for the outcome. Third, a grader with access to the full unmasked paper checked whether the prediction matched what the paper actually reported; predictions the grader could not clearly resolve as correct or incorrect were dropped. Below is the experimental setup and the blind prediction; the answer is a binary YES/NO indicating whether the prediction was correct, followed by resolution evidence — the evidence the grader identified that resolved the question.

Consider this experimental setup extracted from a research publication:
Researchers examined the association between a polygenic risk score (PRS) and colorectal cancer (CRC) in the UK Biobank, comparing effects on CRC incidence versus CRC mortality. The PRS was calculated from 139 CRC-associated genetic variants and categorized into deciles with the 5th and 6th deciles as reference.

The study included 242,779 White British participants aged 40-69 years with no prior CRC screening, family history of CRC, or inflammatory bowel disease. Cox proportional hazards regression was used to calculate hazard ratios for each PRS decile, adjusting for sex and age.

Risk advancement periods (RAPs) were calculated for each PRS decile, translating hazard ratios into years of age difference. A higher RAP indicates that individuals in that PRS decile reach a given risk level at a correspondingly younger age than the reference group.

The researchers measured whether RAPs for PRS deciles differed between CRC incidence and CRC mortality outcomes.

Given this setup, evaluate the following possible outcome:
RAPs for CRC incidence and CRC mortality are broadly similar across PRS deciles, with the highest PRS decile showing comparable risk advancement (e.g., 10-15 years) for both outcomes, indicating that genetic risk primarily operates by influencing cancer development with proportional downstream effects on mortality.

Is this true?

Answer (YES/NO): NO